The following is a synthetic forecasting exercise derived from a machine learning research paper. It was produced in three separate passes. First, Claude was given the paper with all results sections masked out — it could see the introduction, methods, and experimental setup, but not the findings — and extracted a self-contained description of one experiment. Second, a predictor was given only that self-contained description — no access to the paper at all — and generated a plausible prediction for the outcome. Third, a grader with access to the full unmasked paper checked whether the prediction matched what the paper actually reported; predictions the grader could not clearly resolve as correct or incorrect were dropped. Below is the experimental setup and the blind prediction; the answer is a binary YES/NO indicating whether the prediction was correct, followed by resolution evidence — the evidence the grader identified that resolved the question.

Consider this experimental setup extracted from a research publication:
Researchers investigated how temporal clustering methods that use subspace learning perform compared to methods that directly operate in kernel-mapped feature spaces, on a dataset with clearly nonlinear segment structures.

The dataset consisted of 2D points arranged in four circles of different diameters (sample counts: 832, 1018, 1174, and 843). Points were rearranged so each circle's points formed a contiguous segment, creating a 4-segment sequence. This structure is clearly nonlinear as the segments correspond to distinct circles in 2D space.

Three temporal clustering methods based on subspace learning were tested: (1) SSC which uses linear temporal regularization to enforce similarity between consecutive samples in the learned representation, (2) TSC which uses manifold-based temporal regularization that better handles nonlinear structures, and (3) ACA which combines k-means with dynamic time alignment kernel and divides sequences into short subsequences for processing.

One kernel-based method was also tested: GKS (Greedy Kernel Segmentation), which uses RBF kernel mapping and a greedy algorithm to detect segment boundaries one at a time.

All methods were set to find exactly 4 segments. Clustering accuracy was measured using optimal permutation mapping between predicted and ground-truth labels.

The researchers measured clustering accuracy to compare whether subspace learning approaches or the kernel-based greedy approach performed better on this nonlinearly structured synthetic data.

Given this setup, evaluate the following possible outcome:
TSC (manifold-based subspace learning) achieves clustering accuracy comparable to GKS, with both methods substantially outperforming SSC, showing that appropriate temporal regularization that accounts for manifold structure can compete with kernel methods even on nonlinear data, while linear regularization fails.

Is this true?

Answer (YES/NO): NO